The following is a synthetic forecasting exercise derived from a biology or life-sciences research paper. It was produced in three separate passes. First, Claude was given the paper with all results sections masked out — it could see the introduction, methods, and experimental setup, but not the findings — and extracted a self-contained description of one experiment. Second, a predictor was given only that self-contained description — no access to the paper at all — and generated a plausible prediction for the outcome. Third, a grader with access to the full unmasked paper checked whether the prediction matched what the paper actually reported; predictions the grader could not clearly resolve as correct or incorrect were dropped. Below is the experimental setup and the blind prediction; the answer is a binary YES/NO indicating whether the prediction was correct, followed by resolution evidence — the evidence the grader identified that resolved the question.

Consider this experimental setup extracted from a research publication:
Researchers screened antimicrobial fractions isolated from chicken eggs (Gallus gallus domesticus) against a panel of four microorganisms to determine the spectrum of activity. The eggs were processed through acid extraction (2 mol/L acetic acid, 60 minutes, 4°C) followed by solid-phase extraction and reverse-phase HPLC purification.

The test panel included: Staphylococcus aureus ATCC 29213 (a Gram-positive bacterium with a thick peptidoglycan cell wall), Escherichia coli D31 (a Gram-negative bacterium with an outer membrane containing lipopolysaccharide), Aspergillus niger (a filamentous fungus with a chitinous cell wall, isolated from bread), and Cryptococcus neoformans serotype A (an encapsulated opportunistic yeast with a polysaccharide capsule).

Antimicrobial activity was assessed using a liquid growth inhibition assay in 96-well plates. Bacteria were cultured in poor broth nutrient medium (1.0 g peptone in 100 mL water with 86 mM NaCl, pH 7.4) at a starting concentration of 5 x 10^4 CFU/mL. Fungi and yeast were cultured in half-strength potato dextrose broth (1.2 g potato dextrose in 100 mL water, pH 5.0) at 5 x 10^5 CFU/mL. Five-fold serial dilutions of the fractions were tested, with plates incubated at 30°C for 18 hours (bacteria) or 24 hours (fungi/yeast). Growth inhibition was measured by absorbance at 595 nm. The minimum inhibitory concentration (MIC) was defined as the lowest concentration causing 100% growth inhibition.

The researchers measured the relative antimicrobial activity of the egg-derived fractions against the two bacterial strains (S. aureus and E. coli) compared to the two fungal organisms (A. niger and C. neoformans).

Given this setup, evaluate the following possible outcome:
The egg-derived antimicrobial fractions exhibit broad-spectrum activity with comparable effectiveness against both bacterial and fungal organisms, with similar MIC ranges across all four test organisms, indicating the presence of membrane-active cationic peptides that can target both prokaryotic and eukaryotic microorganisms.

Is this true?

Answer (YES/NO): NO